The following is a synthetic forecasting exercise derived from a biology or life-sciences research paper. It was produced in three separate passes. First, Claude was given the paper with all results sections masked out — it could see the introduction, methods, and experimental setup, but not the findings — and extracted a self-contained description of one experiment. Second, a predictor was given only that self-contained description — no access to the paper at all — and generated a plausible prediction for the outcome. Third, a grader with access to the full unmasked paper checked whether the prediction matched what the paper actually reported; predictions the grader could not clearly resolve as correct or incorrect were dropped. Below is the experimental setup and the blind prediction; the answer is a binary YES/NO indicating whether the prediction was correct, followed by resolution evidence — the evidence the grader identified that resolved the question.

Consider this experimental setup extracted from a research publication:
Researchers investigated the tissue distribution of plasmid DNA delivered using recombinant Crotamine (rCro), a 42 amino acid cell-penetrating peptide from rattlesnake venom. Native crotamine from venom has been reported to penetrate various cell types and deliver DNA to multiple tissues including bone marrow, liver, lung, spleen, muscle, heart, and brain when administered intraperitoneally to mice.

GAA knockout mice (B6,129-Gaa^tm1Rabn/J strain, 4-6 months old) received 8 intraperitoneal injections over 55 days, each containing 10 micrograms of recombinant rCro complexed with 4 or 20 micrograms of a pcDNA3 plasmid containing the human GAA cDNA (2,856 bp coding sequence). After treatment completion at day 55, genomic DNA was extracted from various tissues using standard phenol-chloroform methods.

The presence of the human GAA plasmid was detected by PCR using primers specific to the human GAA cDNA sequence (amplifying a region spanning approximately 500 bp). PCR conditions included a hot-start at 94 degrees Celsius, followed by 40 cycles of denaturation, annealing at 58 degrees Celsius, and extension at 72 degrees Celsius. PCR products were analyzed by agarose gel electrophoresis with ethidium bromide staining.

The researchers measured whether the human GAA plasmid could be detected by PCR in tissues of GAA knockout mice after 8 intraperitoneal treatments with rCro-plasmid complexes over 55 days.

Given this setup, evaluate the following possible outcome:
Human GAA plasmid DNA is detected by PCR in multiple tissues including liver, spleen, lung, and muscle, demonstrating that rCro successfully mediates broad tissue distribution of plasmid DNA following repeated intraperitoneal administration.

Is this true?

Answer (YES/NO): NO